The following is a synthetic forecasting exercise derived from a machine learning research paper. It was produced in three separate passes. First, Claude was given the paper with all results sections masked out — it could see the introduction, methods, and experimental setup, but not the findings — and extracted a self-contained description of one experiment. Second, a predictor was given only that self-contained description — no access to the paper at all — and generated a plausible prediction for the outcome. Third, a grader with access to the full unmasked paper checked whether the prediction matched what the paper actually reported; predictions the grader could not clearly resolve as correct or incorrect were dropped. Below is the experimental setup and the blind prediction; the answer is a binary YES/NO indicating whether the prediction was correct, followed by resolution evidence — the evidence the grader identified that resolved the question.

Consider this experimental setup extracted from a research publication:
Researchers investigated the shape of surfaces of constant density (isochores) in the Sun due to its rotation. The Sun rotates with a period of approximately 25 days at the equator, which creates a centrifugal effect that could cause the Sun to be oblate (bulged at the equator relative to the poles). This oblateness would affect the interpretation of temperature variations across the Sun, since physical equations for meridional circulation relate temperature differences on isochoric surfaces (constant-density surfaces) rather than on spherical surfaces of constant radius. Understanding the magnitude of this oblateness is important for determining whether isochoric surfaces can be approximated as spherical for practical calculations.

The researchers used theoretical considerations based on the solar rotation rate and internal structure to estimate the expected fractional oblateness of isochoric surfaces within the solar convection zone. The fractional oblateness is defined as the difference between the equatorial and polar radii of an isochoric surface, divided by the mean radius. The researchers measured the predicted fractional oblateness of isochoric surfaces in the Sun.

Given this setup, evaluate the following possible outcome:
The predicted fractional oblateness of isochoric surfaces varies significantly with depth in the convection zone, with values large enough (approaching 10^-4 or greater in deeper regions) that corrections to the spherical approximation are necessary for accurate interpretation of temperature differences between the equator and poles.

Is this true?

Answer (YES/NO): NO